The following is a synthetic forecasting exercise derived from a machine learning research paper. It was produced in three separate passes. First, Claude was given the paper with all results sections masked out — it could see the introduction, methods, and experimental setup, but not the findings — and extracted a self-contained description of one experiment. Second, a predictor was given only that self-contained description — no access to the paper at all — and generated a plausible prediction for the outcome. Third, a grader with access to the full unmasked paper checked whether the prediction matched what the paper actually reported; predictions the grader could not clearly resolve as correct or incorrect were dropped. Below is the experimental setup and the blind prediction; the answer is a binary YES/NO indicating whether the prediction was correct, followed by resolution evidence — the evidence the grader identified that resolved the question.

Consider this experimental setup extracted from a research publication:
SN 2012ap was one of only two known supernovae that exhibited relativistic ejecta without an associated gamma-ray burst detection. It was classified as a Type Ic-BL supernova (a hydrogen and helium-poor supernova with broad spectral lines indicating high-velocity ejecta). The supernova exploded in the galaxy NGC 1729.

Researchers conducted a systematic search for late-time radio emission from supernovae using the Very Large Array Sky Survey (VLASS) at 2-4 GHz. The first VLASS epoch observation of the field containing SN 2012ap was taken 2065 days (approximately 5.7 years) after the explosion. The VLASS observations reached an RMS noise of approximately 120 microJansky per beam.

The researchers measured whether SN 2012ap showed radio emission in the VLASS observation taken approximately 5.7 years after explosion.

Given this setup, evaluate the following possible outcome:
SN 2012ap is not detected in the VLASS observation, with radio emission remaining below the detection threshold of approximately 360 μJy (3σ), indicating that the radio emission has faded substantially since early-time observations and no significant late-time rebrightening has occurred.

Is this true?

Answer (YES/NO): NO